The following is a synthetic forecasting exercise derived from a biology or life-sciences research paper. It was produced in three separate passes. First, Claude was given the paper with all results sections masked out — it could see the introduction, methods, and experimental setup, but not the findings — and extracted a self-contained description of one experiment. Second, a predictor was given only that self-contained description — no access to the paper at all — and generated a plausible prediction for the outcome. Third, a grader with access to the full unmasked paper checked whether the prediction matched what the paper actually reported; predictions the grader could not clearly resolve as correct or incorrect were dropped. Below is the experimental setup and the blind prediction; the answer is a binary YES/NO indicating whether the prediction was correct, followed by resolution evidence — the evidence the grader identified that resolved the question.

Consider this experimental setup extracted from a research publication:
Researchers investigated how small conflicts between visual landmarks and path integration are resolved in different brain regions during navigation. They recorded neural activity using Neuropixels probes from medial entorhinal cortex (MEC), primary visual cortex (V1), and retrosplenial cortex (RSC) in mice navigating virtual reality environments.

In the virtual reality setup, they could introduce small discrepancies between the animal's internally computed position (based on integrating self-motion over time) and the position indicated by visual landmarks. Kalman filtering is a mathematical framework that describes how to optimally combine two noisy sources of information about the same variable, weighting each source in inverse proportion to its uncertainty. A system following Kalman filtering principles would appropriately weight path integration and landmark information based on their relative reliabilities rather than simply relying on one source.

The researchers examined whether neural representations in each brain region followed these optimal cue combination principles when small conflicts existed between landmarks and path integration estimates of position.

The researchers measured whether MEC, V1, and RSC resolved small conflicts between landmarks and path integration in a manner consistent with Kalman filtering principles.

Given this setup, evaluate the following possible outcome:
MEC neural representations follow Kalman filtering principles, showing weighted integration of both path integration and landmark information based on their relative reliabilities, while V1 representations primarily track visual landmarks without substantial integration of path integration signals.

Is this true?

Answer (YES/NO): YES